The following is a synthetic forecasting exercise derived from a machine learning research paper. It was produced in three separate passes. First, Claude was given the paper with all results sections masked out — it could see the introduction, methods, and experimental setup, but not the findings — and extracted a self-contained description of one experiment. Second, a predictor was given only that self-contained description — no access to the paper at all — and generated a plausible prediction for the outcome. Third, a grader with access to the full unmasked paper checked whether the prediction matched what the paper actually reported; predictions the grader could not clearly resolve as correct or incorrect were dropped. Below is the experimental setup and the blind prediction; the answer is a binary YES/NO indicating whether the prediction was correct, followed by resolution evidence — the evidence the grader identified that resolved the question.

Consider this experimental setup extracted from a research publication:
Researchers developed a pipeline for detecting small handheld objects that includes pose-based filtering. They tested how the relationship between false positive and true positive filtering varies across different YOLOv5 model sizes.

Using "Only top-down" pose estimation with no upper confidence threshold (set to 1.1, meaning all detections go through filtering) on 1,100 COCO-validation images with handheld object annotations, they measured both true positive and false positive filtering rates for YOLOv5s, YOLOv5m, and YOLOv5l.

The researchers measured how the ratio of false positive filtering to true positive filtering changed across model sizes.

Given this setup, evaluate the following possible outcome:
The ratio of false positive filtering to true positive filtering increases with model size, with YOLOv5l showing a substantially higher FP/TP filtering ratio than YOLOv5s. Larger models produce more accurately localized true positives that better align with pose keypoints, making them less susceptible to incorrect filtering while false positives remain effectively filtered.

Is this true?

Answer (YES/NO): NO